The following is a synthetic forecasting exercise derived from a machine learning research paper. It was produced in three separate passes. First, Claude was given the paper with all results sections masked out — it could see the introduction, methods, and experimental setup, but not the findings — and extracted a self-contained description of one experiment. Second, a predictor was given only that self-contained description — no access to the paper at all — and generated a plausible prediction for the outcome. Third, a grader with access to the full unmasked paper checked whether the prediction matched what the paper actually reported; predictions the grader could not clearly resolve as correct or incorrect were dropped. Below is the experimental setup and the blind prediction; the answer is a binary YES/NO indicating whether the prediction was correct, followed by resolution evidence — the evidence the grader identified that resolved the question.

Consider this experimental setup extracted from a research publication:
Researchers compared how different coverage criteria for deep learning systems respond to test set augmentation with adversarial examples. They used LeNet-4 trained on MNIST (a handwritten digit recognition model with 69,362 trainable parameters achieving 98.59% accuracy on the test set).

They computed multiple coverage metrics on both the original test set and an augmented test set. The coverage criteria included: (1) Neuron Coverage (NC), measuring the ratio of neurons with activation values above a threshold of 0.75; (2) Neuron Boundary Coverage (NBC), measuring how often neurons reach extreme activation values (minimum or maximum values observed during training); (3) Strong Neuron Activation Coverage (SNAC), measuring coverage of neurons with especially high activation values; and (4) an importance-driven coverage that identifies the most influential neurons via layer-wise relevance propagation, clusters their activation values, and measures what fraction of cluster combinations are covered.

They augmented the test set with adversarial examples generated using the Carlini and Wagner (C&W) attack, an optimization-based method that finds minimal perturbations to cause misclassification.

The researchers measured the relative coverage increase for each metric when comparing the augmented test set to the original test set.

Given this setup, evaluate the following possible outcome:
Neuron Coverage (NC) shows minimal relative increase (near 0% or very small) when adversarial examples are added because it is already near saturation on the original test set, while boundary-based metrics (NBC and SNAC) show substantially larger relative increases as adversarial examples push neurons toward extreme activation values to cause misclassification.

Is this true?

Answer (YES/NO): NO